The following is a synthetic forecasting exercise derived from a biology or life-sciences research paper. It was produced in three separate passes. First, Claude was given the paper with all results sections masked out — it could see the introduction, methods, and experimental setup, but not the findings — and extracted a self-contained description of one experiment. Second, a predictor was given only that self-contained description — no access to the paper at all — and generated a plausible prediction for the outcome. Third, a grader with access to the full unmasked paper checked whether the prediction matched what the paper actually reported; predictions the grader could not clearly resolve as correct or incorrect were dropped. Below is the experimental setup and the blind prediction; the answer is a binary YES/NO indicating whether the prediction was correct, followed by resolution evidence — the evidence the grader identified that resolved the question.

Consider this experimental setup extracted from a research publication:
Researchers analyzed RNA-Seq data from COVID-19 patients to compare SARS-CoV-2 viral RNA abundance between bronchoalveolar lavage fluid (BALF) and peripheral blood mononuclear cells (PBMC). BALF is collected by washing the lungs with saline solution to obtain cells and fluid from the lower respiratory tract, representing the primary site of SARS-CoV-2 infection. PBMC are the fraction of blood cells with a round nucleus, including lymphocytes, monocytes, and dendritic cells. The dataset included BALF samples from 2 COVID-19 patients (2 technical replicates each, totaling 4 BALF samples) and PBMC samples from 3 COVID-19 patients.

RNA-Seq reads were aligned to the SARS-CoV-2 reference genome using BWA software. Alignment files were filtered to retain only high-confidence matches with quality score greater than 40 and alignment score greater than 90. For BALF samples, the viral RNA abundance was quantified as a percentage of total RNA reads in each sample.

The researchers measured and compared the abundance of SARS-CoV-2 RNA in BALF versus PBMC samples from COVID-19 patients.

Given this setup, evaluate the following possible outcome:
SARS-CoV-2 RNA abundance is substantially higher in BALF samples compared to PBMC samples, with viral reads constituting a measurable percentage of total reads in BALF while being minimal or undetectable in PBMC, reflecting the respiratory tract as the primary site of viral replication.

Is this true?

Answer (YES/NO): YES